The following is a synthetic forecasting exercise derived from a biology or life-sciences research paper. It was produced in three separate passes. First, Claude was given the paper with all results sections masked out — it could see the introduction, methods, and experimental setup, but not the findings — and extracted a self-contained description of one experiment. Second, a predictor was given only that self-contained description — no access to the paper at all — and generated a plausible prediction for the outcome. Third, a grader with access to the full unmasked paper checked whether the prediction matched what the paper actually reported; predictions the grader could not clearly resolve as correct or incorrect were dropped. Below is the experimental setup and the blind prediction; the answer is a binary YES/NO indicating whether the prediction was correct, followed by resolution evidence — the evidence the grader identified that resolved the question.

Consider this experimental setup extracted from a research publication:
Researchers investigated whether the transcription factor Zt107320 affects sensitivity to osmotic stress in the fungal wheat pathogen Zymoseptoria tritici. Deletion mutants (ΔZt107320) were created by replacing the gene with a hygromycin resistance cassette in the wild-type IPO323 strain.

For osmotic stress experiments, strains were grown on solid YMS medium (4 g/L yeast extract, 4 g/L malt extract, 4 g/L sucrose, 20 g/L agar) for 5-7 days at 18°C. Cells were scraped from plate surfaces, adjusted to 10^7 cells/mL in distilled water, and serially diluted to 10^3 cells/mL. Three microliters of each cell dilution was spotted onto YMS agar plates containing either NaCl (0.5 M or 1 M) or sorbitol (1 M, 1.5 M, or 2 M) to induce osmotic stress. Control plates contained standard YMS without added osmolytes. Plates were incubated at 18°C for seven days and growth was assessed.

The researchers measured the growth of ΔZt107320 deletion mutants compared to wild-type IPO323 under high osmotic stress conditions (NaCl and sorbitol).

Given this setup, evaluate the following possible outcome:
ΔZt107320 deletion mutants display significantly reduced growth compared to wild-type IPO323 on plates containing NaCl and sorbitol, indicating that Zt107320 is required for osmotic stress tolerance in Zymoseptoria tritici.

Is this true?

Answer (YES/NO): YES